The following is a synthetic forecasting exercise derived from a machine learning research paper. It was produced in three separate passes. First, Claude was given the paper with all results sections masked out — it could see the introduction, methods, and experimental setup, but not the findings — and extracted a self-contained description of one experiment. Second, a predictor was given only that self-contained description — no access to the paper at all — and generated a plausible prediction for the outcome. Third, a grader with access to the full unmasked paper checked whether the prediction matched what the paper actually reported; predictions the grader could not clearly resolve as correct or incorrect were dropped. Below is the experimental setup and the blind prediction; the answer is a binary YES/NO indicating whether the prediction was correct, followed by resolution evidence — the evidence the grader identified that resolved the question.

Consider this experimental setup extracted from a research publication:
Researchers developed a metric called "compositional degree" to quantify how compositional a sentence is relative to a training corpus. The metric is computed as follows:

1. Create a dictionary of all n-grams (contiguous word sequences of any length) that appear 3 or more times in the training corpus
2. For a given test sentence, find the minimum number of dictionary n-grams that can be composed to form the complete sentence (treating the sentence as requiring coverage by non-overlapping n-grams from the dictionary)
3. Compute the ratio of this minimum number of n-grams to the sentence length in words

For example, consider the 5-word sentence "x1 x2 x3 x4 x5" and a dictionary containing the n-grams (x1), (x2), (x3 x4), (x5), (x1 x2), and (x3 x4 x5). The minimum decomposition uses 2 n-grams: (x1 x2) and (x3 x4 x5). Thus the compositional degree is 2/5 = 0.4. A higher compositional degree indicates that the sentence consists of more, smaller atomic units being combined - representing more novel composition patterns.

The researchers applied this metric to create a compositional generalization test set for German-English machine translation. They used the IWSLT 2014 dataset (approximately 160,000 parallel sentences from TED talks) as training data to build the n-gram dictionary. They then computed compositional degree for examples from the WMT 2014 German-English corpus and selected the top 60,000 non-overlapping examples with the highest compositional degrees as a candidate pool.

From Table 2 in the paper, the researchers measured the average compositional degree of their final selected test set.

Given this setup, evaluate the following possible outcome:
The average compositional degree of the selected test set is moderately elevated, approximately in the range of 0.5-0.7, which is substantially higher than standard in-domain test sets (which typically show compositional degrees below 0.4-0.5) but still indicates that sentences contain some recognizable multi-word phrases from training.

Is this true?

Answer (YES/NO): NO